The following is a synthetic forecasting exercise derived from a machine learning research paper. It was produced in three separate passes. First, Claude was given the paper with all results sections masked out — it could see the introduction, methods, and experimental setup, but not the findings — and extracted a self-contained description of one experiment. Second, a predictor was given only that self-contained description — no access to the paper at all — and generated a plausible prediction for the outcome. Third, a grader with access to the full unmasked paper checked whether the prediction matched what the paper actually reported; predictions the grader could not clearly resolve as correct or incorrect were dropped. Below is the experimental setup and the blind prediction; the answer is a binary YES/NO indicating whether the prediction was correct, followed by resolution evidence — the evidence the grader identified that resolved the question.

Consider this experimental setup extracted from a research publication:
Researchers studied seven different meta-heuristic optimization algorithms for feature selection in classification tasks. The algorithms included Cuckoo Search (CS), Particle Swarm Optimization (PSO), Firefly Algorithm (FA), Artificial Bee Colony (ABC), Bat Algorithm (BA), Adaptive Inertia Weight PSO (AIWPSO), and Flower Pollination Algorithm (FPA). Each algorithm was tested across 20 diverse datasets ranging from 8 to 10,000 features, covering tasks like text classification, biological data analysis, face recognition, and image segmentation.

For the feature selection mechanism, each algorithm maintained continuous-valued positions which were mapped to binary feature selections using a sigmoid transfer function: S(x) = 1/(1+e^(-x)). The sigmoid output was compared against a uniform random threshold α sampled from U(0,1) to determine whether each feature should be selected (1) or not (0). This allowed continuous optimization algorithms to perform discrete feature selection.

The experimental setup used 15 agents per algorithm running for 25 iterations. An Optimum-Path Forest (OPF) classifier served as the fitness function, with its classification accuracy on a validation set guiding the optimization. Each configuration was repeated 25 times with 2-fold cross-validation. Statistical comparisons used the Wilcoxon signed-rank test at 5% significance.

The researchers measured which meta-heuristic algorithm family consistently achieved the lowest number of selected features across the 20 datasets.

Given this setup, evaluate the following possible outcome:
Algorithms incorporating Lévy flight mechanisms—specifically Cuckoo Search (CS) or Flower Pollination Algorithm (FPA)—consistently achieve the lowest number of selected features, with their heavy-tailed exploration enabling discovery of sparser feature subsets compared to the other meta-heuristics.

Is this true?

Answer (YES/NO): YES